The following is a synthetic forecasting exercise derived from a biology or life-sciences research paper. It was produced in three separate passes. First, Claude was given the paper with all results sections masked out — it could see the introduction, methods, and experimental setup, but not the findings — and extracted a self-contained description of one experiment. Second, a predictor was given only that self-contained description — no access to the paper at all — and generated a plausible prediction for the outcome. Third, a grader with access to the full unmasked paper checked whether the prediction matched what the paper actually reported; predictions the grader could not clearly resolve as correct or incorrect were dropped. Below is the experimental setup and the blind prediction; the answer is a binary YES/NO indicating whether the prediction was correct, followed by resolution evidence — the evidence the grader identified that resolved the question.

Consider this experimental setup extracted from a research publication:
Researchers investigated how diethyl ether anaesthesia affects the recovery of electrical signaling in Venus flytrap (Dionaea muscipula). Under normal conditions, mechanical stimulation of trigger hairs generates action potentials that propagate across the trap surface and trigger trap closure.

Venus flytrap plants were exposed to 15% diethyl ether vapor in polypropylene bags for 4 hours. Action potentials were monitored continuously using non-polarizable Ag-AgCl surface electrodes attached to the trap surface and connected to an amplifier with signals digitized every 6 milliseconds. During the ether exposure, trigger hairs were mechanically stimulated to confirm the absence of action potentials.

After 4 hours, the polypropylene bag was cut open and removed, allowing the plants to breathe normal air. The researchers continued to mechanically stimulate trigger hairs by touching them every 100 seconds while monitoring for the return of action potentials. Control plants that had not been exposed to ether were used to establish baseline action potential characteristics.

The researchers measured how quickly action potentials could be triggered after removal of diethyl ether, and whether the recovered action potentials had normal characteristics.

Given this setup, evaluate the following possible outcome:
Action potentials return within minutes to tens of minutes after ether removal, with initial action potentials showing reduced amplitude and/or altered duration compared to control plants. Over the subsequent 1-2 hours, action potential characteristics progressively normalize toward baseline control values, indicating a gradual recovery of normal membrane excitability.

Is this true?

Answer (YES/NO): NO